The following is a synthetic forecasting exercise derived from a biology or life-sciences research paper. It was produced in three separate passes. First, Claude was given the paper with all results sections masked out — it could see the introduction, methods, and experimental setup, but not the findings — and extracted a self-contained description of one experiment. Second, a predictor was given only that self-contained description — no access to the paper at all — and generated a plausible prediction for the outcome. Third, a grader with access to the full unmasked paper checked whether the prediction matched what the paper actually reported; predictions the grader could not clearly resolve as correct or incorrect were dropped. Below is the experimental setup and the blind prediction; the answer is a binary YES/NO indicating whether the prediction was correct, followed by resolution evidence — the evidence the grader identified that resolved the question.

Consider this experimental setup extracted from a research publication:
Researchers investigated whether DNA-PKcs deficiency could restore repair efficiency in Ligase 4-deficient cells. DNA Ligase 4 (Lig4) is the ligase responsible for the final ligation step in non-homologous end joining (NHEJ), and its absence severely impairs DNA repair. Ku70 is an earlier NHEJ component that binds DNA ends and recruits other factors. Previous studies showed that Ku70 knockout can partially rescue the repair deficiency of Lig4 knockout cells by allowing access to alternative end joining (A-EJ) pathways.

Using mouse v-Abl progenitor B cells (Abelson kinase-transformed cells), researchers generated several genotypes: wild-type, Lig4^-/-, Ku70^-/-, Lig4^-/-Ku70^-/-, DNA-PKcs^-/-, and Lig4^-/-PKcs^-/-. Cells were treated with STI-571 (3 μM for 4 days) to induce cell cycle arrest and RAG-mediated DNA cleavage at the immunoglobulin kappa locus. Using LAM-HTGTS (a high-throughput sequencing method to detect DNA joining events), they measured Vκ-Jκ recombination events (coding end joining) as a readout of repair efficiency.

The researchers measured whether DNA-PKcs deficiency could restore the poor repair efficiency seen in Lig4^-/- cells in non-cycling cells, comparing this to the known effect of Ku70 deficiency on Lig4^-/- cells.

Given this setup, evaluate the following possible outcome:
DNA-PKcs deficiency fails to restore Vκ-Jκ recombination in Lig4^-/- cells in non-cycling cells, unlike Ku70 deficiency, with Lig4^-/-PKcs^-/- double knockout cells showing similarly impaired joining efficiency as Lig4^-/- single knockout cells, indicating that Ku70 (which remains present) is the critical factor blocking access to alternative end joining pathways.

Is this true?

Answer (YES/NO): YES